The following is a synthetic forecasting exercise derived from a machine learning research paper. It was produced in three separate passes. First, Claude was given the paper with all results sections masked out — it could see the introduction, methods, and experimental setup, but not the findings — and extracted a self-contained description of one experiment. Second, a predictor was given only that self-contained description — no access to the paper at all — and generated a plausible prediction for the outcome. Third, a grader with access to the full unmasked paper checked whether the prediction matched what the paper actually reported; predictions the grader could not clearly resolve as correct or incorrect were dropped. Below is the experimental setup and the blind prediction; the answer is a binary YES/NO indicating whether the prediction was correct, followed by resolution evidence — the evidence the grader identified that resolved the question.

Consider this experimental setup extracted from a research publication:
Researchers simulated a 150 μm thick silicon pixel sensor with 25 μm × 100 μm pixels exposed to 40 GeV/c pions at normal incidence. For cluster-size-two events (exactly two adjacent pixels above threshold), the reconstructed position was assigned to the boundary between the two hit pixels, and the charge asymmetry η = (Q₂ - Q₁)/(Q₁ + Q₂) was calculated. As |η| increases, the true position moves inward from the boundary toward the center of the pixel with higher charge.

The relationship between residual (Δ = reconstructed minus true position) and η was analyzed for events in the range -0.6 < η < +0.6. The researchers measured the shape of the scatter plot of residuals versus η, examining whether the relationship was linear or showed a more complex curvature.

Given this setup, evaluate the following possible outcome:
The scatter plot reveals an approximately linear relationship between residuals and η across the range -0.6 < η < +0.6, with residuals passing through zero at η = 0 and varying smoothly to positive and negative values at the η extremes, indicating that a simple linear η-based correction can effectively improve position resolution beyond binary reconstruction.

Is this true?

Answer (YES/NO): NO